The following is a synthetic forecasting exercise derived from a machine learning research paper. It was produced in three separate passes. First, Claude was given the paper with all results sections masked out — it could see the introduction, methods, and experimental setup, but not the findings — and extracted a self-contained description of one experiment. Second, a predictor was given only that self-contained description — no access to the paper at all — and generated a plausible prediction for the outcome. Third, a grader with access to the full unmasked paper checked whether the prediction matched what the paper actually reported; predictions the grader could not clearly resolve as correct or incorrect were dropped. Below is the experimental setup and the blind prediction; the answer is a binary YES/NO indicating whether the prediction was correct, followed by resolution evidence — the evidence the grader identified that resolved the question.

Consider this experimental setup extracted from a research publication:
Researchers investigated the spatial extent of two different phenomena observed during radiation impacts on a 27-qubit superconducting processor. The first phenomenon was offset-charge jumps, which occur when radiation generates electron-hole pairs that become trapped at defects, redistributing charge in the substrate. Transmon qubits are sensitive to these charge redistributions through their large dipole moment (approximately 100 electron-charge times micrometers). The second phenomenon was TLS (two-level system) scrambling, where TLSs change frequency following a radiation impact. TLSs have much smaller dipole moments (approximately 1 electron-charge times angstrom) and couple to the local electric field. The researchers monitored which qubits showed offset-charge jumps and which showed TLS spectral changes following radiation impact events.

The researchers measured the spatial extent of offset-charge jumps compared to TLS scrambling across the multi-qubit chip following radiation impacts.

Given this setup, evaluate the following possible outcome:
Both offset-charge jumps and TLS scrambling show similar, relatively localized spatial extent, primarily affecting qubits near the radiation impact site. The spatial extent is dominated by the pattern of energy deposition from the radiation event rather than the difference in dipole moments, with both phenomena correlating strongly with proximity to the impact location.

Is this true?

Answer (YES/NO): NO